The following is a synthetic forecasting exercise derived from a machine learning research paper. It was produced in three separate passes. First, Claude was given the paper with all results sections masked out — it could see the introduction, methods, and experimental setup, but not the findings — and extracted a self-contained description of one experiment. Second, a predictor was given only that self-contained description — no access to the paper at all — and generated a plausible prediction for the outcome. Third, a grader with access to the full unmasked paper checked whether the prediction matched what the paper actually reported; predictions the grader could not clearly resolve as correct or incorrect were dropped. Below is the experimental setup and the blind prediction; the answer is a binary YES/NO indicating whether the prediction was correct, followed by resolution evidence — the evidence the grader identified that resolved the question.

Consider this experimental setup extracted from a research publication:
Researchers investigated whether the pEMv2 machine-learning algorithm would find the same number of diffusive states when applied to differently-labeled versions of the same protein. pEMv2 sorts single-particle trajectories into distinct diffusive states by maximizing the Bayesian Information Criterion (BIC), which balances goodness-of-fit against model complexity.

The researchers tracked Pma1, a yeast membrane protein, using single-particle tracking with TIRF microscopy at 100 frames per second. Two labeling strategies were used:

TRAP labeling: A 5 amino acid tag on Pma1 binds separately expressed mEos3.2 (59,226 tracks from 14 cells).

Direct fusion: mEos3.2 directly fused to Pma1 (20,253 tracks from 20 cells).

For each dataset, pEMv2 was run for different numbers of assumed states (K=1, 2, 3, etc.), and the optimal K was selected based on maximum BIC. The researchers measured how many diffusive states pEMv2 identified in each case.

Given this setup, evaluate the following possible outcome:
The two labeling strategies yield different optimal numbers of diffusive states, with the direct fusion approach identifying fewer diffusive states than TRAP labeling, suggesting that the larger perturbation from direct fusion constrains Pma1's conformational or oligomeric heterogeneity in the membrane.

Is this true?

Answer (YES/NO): NO